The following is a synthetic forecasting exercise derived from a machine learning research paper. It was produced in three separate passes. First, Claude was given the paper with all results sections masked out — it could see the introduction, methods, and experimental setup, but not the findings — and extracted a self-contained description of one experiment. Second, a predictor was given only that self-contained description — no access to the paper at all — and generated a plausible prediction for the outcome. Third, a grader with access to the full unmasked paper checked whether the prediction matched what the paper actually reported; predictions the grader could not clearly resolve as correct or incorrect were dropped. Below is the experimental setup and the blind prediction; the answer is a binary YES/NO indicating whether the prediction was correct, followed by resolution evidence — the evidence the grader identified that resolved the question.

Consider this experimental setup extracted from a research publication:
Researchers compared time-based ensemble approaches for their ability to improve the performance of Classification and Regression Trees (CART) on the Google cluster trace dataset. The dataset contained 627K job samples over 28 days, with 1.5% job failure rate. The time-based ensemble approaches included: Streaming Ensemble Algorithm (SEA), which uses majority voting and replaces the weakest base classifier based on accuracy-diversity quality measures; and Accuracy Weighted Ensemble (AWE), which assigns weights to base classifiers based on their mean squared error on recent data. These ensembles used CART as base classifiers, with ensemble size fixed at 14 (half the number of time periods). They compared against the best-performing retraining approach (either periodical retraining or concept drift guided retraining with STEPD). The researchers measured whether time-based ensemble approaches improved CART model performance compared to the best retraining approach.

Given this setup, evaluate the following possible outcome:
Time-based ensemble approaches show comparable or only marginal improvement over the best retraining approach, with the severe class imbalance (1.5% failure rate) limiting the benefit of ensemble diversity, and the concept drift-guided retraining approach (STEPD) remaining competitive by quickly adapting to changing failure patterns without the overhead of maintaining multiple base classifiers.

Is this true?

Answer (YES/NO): NO